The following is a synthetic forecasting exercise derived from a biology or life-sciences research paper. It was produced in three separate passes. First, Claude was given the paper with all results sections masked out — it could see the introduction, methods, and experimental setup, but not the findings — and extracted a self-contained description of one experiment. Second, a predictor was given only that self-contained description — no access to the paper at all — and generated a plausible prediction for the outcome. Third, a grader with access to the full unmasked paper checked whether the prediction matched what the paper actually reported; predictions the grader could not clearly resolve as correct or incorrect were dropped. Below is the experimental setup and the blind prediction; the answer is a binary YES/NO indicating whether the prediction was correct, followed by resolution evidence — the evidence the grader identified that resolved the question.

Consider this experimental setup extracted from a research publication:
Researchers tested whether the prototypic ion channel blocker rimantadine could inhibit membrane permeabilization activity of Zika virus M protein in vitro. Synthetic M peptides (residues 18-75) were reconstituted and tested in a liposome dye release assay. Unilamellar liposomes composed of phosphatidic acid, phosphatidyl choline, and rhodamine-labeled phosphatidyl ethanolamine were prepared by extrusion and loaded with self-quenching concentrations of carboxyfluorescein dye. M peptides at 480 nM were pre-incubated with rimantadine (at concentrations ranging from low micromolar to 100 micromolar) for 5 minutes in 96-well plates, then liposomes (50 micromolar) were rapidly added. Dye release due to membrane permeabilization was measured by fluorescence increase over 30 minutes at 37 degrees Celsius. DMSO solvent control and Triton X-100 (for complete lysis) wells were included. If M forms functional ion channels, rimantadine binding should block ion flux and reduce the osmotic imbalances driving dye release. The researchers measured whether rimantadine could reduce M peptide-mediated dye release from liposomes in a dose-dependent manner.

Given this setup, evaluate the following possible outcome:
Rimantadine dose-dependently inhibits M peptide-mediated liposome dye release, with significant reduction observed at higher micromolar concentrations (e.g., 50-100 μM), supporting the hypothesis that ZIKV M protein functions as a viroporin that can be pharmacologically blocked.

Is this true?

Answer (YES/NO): NO